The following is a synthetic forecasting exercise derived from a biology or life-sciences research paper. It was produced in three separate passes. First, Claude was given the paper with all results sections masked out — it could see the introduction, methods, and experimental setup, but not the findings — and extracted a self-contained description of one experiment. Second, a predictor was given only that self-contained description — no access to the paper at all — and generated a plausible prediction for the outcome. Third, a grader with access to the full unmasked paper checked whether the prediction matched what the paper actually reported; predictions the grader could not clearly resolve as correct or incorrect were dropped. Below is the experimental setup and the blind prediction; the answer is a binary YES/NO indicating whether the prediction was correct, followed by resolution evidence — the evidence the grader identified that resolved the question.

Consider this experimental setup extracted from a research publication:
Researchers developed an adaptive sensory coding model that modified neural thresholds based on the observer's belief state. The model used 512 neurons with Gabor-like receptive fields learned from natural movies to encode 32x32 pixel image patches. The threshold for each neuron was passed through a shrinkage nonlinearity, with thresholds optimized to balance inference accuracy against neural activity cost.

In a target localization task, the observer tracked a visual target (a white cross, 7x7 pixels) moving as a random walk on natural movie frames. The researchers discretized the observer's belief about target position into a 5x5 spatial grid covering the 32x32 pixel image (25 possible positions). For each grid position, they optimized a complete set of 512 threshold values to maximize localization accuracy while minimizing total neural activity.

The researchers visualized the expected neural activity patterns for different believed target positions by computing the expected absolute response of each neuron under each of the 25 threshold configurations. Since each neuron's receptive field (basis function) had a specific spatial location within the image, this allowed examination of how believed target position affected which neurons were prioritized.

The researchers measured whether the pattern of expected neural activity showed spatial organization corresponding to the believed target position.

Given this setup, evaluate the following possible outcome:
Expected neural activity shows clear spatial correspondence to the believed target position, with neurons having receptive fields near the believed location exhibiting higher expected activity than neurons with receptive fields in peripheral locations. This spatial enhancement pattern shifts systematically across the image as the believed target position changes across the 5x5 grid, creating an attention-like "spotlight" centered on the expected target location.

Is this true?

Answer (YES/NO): YES